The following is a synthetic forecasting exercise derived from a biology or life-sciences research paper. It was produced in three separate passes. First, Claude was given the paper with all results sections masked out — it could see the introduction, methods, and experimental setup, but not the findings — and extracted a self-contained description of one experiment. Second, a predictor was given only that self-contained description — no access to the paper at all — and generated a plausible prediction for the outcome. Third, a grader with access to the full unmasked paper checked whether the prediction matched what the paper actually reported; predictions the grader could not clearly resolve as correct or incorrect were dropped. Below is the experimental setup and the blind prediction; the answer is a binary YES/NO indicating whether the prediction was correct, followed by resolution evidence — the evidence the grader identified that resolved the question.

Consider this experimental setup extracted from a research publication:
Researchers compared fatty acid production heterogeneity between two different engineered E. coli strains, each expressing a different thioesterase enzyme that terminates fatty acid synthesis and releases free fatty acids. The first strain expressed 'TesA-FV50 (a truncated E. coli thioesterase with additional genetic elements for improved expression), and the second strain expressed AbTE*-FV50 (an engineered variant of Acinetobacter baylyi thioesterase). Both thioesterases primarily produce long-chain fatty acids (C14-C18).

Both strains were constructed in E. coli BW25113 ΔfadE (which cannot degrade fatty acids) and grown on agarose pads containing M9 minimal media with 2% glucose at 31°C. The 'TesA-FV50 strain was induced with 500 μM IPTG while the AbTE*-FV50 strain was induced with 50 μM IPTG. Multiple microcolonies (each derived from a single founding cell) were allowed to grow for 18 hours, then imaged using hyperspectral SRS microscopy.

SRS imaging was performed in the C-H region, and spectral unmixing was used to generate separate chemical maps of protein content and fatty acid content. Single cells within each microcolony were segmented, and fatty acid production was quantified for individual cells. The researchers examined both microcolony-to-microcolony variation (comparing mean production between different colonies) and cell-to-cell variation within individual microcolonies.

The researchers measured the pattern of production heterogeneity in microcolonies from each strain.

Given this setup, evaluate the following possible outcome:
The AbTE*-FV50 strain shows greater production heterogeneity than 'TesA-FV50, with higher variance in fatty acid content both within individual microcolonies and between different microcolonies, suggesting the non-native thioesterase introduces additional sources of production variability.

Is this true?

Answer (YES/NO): NO